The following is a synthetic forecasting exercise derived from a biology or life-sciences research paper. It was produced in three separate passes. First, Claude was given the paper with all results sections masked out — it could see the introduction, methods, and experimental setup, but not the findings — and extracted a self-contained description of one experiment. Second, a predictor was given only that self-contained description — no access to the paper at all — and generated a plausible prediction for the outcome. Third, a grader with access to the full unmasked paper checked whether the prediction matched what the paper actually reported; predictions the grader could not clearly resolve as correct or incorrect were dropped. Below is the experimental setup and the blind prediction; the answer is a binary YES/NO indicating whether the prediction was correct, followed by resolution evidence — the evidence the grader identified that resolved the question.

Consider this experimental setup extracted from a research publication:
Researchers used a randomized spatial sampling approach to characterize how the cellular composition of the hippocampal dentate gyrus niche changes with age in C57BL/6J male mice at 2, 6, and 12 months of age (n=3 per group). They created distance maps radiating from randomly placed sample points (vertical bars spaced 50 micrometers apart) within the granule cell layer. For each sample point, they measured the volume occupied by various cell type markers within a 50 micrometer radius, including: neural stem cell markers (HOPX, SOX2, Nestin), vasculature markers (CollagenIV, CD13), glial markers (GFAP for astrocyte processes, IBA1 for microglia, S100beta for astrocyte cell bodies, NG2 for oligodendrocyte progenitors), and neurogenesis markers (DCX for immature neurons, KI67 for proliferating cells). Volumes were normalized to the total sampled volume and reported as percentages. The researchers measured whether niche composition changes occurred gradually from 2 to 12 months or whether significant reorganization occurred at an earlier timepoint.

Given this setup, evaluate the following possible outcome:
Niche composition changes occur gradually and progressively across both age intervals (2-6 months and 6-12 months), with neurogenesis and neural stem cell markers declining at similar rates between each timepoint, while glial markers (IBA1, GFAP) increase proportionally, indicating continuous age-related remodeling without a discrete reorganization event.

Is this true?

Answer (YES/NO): NO